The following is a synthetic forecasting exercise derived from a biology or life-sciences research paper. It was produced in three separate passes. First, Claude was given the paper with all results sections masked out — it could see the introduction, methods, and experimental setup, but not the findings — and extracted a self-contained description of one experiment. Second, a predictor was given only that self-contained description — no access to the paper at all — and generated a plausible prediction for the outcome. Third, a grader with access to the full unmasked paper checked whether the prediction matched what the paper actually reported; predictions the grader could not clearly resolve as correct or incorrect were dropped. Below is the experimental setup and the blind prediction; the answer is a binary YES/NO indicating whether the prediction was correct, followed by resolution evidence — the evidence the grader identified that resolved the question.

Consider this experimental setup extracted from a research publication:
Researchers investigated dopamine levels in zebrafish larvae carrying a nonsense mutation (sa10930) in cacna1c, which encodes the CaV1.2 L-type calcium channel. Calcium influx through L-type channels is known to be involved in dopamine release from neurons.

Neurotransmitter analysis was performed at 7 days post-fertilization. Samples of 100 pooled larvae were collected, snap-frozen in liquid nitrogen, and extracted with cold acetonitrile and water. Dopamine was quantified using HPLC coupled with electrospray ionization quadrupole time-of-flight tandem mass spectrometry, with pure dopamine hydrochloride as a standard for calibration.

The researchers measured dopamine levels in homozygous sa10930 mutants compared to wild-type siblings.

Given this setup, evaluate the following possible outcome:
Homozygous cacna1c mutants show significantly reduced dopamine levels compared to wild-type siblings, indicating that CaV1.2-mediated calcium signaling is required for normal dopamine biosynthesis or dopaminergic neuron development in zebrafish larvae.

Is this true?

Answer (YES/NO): NO